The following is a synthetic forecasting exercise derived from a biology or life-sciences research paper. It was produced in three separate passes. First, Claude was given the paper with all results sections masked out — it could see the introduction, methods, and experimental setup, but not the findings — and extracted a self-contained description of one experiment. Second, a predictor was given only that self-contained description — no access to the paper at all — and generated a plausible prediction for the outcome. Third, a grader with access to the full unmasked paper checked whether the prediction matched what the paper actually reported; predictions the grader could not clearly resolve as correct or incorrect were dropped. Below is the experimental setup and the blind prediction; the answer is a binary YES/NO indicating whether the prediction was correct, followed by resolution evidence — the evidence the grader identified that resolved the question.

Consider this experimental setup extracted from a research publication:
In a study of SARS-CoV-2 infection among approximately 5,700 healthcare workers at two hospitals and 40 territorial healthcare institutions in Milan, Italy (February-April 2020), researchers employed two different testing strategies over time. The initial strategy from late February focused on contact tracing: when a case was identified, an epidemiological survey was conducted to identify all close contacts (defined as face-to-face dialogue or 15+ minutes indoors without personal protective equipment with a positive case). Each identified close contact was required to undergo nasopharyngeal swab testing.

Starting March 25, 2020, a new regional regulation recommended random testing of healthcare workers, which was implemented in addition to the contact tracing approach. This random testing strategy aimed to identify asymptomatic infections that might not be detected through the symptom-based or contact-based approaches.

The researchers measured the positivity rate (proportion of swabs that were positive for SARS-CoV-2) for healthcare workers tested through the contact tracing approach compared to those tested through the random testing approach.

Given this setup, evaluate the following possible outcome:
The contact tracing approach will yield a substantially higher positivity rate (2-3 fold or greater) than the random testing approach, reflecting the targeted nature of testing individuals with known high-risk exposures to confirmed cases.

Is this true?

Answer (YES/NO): YES